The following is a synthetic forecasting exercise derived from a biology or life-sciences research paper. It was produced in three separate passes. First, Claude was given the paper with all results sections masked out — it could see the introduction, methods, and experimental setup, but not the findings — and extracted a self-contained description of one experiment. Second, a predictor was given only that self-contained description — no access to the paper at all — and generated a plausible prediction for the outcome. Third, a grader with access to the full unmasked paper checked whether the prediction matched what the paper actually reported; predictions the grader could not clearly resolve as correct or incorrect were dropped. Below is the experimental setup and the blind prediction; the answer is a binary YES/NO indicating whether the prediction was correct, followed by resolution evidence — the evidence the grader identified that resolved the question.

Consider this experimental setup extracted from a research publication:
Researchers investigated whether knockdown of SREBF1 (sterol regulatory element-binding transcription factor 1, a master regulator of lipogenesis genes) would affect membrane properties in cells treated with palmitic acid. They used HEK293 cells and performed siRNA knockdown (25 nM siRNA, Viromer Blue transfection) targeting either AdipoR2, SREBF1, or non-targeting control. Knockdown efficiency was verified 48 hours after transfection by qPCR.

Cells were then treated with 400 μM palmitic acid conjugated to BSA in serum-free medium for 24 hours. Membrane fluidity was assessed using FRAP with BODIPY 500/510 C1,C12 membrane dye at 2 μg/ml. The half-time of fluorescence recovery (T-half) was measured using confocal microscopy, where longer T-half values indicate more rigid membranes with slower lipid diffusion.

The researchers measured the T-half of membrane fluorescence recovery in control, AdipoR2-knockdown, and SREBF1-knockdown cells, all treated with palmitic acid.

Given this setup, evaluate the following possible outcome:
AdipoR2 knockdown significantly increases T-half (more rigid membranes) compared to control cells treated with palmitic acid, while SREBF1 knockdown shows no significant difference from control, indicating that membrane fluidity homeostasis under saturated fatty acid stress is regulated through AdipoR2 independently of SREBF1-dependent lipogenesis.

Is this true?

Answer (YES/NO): NO